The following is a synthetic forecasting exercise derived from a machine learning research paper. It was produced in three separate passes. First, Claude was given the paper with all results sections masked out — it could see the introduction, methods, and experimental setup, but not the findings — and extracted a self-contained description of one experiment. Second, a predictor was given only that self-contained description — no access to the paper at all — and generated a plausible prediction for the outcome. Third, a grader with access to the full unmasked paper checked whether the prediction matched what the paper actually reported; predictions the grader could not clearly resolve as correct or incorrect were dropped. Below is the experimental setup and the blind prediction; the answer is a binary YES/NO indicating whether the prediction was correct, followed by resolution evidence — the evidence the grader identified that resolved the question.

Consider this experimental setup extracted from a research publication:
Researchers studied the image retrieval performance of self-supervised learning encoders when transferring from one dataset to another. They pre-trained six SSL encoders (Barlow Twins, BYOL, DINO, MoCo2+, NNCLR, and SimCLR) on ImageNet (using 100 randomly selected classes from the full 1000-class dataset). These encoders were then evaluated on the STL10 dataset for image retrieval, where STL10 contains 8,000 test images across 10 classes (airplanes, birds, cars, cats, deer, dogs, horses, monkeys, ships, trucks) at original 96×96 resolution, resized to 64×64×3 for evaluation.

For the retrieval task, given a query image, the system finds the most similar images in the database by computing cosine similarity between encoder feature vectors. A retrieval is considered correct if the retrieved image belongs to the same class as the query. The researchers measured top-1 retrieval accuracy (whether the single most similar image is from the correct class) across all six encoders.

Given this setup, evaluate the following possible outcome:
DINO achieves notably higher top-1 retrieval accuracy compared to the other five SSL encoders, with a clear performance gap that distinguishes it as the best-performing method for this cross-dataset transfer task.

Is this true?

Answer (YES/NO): NO